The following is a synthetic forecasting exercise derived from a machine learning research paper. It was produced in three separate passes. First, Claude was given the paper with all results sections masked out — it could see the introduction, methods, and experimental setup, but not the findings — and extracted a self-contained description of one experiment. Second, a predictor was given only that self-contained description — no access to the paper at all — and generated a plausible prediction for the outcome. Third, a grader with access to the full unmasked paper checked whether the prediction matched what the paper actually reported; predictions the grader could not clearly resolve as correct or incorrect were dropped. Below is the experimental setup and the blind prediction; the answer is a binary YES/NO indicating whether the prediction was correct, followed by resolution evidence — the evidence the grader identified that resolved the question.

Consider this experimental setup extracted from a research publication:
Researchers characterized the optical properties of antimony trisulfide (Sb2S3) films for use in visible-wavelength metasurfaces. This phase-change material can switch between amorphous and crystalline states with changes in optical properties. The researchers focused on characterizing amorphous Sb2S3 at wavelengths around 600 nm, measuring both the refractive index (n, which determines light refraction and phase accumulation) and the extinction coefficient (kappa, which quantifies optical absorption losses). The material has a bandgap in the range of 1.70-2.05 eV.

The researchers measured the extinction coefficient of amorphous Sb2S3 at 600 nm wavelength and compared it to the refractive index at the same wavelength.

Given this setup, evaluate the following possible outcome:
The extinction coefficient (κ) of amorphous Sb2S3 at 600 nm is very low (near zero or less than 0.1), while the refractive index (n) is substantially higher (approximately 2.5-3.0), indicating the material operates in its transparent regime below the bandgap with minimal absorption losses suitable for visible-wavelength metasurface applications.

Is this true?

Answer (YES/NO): NO